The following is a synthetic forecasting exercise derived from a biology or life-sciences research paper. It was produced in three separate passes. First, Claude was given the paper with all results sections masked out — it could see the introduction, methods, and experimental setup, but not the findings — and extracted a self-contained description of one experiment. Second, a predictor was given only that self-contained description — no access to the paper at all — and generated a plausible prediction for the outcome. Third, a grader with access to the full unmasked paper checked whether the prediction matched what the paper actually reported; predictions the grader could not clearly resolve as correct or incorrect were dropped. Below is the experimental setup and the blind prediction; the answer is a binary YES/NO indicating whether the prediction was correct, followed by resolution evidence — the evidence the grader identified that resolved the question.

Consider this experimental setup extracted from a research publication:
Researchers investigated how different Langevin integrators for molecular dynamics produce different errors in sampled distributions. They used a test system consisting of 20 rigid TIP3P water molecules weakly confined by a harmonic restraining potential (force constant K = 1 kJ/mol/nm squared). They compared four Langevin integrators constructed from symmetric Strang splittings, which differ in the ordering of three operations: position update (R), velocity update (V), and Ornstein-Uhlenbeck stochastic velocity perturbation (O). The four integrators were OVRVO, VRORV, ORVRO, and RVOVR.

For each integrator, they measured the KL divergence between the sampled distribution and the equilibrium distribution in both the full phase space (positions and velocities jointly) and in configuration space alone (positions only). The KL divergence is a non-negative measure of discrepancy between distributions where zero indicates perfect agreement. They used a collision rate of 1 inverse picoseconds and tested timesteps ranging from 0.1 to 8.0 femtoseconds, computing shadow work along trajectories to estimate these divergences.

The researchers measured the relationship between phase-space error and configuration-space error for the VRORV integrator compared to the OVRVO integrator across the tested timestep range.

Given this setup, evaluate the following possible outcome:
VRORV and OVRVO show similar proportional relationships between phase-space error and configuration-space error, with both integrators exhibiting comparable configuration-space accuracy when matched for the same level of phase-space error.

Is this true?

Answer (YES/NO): NO